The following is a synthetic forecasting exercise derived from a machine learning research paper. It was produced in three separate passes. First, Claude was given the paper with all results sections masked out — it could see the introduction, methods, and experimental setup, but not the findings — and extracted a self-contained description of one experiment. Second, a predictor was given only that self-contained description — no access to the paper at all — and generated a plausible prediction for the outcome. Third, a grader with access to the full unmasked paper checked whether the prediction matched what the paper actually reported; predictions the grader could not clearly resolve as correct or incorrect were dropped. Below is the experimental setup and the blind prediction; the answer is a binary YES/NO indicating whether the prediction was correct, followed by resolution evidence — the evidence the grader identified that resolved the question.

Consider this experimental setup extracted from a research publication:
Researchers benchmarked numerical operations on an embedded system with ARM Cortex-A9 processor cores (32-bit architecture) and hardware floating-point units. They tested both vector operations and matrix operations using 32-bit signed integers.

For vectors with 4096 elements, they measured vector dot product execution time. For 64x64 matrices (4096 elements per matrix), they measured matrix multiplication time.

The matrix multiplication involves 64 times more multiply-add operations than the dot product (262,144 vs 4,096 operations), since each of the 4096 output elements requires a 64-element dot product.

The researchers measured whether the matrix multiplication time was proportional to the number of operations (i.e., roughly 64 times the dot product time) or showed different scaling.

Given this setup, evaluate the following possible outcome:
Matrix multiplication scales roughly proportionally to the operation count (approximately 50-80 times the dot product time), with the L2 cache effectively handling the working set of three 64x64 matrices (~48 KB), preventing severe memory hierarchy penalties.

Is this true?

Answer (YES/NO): NO